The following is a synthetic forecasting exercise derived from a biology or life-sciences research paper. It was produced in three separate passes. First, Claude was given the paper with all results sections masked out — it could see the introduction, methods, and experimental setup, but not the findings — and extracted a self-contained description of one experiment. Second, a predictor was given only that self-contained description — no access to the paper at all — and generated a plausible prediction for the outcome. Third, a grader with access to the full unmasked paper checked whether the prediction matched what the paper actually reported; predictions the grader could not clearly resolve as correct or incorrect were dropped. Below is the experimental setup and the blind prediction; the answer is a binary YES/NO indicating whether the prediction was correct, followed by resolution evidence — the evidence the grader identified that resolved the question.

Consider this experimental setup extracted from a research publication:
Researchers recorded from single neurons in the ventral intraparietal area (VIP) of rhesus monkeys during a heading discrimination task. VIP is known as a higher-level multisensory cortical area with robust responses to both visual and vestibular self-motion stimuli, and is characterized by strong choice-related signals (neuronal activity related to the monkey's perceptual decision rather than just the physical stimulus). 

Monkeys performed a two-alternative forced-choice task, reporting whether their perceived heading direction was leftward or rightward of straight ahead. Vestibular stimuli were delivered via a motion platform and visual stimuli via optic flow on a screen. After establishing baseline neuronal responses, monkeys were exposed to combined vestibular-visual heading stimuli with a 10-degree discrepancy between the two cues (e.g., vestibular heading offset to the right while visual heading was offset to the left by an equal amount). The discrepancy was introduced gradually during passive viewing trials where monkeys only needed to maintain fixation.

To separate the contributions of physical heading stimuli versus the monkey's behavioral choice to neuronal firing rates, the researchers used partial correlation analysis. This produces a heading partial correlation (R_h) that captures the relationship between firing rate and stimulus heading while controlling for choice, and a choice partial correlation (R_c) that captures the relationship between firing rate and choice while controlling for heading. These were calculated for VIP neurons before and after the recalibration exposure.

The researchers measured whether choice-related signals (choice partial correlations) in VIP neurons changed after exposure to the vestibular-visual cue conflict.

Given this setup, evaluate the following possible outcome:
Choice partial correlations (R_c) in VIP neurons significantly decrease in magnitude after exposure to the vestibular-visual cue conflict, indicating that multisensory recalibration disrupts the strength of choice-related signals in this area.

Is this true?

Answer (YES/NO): YES